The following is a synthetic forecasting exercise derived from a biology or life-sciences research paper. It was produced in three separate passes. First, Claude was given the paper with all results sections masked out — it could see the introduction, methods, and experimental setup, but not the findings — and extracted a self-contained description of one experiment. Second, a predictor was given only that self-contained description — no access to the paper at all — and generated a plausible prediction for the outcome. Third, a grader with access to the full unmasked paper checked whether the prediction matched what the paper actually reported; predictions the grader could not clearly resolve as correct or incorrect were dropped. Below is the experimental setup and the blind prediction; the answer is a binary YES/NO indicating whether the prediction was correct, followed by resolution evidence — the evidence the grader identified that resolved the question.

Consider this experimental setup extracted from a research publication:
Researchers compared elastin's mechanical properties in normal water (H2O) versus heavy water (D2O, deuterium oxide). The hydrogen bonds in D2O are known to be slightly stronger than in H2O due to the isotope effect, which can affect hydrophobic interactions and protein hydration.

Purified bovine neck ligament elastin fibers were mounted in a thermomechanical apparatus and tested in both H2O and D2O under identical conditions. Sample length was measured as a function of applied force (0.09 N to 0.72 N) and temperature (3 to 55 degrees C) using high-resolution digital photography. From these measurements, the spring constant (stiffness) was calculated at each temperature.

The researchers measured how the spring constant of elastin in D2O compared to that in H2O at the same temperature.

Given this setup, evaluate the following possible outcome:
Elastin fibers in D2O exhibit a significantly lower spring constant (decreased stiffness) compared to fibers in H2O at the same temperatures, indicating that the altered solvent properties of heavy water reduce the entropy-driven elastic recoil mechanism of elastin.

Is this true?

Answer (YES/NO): NO